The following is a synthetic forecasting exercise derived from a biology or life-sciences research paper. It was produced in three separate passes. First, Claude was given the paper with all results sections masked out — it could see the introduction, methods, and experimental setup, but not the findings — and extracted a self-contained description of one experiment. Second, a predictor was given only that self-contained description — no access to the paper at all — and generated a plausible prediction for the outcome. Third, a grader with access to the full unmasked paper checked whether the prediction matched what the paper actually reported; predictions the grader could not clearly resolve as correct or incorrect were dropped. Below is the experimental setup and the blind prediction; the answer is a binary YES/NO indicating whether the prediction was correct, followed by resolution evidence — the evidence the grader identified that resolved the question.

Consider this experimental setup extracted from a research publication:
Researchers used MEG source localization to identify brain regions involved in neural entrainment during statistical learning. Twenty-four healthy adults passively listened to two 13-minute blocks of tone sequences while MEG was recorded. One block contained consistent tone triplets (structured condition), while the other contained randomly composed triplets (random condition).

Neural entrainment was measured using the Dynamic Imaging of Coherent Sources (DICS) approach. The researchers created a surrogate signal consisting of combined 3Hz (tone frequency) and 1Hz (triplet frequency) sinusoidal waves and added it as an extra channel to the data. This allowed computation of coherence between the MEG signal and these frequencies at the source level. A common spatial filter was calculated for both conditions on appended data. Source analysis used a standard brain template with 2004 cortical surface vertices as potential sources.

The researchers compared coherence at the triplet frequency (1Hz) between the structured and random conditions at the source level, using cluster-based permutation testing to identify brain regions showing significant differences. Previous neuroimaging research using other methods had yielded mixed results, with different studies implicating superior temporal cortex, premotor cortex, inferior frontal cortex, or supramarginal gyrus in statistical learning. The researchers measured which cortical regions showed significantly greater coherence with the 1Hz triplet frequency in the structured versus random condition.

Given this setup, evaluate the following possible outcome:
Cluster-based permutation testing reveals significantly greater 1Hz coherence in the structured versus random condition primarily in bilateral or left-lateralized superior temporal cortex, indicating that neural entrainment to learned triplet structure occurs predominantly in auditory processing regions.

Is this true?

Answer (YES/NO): NO